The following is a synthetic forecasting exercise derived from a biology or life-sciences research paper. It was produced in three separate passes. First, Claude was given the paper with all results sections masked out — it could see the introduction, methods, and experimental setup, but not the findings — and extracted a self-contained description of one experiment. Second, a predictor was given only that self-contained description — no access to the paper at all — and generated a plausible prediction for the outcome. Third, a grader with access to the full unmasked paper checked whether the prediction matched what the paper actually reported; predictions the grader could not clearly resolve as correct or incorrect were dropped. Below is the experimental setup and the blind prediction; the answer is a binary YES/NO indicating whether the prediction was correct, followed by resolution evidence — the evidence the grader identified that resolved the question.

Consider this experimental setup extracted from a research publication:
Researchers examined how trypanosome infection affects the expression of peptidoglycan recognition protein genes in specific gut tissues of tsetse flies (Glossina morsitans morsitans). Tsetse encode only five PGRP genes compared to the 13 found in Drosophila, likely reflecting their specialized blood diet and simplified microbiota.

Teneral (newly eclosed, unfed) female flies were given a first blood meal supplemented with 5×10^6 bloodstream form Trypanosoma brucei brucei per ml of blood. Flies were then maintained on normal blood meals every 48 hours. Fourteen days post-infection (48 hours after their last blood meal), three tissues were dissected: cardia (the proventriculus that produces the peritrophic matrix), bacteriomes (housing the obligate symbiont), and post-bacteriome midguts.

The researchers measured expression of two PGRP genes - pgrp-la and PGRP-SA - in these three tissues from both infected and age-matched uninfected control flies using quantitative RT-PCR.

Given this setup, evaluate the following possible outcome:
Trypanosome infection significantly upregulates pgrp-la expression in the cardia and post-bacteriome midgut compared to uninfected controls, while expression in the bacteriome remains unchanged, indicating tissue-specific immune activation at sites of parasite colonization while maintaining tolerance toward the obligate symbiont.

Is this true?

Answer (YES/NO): NO